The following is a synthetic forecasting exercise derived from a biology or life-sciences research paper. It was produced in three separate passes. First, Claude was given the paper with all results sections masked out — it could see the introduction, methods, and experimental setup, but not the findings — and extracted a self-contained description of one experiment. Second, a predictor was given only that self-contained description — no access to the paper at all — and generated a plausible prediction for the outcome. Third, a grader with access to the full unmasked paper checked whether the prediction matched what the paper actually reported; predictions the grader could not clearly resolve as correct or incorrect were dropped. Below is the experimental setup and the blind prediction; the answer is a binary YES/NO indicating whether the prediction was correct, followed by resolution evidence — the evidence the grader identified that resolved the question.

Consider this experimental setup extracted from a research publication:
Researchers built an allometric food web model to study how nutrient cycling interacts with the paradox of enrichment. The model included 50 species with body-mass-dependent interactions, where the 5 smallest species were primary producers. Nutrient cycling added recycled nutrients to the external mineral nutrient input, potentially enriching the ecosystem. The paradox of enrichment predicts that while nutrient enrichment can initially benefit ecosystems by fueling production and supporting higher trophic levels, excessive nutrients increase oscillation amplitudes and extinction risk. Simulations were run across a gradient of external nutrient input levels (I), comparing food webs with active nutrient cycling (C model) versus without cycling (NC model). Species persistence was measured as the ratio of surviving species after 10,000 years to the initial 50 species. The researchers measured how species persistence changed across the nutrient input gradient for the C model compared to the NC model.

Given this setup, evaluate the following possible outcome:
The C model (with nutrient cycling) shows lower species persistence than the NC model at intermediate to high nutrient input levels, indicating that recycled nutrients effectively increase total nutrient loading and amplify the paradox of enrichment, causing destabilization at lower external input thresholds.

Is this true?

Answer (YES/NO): YES